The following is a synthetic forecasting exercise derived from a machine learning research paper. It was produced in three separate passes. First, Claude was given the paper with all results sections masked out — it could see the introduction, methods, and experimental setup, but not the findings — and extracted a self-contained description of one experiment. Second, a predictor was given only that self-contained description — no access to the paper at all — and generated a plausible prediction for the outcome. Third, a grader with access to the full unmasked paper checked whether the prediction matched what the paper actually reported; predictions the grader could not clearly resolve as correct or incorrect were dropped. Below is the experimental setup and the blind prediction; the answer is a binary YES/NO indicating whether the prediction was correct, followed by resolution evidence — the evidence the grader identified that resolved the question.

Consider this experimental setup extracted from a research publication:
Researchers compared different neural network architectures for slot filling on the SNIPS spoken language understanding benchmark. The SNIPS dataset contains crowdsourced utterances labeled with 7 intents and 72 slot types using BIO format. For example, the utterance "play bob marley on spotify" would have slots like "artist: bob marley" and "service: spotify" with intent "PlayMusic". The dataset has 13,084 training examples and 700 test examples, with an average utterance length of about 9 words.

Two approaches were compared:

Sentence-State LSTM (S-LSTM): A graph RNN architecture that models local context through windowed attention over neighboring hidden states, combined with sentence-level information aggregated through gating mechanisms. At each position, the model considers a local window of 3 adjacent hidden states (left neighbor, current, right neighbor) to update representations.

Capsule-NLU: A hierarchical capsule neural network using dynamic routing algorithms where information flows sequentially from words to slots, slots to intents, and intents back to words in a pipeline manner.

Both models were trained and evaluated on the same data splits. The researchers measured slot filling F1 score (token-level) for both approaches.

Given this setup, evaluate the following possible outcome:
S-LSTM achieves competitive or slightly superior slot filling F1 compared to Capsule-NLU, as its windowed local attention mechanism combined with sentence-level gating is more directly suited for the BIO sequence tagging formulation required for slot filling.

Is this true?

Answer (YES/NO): NO